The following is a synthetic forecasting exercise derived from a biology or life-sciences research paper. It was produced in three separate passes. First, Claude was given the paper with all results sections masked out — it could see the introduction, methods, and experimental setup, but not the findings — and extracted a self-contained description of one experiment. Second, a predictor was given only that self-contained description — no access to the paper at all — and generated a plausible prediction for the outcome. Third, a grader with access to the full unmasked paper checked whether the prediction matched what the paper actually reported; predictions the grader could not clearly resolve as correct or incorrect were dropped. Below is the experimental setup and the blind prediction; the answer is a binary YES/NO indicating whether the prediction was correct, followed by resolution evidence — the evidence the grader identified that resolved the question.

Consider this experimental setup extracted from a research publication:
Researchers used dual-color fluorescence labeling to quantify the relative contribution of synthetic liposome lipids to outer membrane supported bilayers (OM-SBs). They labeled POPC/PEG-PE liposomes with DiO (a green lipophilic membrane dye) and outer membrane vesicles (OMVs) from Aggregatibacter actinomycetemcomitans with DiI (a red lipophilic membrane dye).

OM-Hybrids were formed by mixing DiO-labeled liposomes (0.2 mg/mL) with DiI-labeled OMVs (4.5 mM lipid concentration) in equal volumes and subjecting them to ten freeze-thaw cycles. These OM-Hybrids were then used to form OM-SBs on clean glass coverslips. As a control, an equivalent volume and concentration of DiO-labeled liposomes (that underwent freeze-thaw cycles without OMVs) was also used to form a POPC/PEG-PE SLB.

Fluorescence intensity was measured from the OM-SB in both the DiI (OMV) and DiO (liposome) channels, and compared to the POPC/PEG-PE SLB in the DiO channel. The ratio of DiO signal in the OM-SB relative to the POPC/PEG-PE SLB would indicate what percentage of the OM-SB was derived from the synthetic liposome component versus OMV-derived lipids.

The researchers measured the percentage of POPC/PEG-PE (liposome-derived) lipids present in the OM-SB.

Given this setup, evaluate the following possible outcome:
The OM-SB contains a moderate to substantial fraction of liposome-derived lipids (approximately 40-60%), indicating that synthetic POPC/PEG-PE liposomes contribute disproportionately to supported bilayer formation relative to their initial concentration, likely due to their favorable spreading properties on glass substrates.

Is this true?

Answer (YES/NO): NO